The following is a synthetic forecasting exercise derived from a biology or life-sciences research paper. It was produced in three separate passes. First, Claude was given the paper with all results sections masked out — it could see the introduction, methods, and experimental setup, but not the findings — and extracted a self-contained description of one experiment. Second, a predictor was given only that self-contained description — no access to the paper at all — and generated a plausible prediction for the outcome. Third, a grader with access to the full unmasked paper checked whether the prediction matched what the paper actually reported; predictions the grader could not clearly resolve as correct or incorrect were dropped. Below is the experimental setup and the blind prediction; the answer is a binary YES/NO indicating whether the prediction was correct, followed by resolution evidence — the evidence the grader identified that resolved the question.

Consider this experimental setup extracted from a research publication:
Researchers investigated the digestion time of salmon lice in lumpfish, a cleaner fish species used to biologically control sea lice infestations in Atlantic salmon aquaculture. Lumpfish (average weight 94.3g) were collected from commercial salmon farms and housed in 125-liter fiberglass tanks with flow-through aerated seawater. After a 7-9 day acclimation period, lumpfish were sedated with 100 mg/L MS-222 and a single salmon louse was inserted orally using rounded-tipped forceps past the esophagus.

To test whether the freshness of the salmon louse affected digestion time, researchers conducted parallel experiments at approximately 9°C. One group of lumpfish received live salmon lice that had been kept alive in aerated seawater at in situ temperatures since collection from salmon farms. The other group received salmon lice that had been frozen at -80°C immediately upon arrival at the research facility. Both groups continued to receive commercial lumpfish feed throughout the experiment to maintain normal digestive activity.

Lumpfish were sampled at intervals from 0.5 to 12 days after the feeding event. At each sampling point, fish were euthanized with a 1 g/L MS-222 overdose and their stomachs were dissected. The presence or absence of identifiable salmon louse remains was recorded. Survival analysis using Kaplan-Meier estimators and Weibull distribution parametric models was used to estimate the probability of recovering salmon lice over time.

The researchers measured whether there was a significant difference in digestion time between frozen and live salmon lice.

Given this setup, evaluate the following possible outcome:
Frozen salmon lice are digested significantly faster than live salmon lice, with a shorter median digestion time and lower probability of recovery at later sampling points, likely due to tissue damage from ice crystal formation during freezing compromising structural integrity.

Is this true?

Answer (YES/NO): NO